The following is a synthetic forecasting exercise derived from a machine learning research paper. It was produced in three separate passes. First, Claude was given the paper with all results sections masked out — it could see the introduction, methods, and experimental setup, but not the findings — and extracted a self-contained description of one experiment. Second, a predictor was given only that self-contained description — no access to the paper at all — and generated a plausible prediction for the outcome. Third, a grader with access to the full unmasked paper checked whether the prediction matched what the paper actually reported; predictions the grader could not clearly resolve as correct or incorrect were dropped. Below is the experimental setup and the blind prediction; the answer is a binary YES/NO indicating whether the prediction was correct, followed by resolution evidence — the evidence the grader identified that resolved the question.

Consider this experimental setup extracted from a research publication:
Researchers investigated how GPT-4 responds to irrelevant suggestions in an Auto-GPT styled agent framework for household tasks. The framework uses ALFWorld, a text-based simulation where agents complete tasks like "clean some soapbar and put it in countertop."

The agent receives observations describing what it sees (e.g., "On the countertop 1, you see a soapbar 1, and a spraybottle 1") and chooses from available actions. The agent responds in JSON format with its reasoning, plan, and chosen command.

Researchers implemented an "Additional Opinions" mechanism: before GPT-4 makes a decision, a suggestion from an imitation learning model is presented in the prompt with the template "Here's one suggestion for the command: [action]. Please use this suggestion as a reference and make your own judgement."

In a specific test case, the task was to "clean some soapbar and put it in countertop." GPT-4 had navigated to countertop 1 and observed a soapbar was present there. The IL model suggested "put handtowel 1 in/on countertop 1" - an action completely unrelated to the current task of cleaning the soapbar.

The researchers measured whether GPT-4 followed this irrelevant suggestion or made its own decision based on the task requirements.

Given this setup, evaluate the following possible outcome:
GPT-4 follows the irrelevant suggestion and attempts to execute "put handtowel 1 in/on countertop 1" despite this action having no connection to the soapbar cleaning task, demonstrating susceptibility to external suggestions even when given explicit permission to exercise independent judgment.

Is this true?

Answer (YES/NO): NO